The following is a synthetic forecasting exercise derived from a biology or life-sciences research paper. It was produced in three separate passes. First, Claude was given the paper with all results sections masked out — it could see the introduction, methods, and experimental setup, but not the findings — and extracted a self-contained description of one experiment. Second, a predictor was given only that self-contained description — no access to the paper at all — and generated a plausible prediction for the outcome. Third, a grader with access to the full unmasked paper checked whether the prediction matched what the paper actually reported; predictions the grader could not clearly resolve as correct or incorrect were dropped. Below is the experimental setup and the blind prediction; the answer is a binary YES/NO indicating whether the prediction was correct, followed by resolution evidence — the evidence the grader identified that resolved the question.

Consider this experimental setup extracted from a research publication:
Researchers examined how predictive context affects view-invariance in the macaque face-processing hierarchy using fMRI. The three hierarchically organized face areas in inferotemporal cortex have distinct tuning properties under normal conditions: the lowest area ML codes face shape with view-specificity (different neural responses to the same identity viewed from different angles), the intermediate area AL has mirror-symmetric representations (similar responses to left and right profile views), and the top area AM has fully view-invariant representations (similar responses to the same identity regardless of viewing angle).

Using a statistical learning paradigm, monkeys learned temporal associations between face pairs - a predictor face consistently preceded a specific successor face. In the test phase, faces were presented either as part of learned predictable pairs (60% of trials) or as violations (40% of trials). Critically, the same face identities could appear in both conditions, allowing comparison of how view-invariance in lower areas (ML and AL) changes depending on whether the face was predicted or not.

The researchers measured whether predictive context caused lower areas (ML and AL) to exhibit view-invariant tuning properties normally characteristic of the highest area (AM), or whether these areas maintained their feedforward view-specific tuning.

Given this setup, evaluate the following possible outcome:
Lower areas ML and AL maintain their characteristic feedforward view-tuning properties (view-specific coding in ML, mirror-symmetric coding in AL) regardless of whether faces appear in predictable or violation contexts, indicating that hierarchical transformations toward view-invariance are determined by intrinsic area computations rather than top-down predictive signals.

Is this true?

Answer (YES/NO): NO